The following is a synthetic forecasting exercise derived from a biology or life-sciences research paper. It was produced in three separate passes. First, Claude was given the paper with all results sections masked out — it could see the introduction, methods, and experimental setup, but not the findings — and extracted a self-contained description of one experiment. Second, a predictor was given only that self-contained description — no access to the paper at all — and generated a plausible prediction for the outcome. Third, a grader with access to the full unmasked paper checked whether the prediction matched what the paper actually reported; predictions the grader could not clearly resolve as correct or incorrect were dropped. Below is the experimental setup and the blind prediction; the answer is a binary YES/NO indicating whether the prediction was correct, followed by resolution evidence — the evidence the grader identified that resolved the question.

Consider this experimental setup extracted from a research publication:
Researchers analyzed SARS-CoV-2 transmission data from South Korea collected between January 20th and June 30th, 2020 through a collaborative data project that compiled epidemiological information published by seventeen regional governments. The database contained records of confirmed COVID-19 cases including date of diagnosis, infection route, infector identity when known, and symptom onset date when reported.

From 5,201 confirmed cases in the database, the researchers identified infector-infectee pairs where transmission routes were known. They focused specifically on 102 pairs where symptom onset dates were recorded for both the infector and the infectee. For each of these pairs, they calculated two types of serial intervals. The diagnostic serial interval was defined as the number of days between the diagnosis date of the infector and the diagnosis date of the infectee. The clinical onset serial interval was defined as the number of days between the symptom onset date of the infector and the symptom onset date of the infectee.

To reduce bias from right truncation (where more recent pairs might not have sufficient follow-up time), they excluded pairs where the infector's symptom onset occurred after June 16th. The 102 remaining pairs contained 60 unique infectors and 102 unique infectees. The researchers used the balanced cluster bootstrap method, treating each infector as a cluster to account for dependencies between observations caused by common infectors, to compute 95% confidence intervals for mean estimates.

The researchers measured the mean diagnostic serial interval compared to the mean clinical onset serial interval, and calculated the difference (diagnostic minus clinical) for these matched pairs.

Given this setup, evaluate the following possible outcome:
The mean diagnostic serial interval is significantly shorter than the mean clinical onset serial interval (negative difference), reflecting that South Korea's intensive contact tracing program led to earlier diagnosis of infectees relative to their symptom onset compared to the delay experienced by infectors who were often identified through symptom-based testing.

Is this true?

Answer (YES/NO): YES